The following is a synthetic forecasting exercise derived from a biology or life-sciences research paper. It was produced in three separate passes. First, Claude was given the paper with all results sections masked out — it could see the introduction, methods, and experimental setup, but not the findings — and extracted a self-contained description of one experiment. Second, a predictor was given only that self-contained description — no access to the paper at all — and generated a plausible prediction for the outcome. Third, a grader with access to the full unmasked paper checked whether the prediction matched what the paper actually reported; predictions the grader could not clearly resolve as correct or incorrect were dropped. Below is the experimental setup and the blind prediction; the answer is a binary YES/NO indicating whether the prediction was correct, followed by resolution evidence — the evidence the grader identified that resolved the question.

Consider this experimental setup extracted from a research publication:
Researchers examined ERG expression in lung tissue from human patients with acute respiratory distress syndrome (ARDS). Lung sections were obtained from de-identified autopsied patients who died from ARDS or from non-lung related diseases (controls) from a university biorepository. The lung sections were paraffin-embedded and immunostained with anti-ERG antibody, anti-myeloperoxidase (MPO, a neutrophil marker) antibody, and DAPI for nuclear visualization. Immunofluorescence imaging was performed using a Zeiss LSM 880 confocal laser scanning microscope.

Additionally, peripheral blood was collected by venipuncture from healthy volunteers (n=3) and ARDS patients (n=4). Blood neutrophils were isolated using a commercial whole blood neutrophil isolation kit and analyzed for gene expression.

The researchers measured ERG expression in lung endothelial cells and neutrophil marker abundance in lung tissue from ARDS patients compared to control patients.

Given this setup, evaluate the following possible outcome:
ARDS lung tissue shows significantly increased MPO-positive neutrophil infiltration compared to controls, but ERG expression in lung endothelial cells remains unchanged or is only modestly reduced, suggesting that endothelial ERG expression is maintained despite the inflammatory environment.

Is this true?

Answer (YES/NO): NO